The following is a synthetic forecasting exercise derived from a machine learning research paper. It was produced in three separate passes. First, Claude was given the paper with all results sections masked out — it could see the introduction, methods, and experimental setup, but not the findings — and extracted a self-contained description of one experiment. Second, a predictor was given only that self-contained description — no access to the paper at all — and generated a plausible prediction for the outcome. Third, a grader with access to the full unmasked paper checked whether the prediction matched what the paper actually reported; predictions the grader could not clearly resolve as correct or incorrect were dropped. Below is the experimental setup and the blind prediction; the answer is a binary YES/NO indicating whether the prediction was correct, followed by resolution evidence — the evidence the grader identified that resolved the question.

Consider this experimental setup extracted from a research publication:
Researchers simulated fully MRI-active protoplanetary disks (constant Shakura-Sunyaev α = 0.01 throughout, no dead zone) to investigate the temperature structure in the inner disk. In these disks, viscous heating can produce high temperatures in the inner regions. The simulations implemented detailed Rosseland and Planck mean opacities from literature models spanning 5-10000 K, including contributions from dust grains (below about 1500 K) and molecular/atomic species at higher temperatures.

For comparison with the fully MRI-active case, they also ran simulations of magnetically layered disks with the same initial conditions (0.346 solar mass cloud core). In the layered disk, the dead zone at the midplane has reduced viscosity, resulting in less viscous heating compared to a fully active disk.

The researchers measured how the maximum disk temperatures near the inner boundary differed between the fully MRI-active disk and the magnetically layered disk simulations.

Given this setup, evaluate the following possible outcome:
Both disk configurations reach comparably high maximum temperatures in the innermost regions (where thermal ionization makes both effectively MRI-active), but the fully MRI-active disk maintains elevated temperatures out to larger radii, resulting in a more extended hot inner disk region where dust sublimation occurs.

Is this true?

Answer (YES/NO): NO